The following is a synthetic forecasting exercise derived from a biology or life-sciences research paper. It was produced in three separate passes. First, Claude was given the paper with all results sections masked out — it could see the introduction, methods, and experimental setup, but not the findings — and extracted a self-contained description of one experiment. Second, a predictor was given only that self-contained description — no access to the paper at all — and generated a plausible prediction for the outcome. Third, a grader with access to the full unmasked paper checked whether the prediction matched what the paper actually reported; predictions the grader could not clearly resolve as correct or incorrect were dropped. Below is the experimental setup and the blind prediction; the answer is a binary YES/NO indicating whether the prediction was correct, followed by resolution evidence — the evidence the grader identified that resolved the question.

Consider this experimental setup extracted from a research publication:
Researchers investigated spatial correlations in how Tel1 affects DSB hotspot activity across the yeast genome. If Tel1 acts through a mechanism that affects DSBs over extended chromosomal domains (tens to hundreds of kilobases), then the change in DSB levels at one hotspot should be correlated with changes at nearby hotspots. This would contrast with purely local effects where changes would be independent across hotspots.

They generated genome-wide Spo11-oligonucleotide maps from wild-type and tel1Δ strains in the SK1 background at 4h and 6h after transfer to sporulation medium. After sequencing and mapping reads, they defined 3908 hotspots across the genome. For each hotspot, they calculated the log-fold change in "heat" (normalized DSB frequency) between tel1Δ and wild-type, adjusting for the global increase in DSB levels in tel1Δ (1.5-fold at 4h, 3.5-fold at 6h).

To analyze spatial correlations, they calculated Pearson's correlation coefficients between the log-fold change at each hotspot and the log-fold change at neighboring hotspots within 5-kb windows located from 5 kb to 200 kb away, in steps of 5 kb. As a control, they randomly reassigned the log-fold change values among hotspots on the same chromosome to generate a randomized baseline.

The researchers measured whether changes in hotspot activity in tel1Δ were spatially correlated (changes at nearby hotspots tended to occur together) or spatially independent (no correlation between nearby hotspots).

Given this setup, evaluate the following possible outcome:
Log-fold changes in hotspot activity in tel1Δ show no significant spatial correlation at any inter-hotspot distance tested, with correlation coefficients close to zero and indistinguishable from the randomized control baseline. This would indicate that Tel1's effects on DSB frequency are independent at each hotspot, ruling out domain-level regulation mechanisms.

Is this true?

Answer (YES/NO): NO